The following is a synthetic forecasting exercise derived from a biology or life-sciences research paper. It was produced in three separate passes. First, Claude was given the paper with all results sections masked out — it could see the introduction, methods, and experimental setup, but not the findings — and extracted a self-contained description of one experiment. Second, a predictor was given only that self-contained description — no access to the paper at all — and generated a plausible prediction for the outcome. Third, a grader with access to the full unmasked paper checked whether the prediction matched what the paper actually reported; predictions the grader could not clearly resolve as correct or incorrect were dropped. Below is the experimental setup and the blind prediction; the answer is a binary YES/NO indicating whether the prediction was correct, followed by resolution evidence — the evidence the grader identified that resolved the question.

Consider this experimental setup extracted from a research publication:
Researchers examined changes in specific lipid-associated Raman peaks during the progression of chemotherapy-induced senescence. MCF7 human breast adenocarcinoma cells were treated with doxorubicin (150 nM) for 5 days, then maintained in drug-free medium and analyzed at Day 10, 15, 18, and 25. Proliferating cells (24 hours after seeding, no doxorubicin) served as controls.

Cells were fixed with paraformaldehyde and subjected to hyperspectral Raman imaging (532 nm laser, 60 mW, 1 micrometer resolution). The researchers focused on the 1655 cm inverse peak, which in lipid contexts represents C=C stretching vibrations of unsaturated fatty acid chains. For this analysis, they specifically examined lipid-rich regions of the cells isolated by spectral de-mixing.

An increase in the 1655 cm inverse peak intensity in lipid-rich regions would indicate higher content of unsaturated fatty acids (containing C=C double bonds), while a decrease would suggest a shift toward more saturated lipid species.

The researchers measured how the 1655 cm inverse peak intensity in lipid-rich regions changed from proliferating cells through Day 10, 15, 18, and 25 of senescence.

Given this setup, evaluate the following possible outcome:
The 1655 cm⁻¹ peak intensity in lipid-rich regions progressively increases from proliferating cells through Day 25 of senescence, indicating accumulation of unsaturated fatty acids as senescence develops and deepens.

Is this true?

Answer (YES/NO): NO